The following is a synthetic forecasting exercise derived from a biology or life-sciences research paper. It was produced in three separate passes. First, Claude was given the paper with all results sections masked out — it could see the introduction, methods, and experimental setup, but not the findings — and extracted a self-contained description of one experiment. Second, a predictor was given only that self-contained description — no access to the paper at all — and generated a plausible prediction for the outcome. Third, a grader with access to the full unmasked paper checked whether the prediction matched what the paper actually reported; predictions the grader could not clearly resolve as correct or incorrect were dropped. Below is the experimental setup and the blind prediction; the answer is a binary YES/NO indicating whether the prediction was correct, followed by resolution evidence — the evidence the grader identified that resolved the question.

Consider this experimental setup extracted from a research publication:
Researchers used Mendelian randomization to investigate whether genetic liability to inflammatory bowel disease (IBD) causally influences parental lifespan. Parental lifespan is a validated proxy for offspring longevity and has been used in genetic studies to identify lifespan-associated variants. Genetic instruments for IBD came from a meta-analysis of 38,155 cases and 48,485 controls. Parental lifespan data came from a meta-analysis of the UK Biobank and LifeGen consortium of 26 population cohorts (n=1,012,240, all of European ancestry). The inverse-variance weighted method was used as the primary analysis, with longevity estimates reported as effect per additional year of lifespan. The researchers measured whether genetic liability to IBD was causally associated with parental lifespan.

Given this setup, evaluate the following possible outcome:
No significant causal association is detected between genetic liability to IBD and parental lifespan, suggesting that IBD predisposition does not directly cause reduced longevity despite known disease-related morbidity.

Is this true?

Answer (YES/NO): YES